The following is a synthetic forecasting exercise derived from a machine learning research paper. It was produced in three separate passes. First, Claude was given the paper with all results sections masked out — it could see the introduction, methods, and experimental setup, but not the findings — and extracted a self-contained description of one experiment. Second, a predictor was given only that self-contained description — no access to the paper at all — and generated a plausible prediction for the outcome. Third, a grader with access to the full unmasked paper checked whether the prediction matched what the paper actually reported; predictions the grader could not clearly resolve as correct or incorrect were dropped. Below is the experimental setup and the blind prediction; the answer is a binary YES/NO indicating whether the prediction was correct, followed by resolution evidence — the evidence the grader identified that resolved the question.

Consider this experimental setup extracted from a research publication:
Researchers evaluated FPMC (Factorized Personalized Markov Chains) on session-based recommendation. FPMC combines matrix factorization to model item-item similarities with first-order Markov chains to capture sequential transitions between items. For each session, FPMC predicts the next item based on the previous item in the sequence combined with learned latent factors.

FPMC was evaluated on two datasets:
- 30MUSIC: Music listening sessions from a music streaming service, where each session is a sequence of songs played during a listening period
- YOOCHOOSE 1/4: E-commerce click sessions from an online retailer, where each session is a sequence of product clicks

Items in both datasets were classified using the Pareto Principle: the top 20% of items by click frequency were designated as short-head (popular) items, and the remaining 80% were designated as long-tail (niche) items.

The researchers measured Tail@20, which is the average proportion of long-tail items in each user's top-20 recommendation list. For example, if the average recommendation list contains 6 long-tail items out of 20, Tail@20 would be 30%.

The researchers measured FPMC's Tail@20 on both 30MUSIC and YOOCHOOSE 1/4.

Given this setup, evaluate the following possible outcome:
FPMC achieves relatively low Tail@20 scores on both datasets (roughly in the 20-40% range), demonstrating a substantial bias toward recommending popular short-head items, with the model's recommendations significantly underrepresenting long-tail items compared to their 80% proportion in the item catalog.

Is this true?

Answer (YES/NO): NO